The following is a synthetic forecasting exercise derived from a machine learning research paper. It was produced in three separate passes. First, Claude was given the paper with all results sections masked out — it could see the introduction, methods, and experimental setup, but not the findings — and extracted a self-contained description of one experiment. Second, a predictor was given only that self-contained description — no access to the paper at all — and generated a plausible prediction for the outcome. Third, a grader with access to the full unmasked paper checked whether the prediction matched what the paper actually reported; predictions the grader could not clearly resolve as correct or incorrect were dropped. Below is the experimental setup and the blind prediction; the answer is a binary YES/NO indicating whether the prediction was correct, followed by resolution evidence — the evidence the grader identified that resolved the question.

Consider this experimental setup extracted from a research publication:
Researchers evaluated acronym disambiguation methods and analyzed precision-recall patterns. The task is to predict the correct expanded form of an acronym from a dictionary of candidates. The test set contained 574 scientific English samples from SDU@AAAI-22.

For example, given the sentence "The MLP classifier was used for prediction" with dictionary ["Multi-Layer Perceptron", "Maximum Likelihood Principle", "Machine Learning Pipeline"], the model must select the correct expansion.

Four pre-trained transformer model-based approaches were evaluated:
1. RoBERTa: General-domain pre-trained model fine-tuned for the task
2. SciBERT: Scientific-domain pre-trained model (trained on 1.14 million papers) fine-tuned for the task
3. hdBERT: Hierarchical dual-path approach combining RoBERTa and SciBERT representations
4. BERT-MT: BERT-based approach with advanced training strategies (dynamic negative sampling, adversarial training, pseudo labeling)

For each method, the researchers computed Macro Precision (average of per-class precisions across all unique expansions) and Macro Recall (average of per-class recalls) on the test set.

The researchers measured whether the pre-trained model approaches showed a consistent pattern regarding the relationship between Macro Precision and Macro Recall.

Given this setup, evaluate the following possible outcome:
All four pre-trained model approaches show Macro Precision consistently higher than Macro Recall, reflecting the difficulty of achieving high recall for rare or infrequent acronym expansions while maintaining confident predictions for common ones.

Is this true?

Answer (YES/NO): YES